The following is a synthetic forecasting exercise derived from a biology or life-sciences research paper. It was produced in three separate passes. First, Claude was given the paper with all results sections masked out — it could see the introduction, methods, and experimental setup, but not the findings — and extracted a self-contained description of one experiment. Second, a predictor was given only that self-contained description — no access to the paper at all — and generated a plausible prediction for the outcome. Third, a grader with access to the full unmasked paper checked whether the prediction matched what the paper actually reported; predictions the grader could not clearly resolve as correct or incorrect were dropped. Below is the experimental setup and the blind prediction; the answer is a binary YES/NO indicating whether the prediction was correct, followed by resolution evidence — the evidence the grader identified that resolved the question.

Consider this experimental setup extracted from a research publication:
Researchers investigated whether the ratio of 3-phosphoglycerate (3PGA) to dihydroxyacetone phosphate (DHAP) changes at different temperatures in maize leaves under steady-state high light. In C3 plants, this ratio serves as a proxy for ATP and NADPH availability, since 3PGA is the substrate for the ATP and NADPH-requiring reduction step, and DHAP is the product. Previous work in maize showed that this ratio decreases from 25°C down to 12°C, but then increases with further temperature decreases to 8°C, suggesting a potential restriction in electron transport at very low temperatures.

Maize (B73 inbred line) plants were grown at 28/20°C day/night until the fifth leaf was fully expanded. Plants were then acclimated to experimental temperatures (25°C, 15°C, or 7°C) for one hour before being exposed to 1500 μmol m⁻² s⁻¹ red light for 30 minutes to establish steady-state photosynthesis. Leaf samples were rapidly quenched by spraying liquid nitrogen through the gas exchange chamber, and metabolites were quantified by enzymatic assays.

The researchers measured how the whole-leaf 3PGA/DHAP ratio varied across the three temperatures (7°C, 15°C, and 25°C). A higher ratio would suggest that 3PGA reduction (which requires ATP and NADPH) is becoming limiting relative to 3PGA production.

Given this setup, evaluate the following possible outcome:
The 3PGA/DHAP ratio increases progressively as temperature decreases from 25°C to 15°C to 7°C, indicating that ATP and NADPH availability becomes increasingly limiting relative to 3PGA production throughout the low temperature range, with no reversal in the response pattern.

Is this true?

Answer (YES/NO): NO